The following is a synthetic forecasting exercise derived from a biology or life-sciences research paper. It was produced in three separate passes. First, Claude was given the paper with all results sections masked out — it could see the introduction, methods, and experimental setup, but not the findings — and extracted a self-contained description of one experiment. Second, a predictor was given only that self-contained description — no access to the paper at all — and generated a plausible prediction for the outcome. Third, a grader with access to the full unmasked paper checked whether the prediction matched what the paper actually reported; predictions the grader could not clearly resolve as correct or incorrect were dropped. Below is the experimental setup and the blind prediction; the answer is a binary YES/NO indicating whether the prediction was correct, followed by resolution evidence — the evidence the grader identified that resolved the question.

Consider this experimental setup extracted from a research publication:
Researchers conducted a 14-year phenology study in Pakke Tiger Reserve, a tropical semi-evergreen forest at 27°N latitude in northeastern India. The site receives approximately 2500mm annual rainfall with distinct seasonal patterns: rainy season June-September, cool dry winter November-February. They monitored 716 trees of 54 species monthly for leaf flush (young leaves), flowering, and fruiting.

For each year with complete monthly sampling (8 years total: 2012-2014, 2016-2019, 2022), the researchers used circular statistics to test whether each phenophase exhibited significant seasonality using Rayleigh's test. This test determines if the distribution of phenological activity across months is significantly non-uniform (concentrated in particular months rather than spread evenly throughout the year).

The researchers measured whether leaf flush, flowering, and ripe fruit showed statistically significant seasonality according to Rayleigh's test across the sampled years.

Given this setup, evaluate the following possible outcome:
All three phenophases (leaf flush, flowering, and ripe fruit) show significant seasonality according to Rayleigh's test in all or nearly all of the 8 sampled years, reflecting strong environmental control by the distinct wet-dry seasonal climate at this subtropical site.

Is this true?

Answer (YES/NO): YES